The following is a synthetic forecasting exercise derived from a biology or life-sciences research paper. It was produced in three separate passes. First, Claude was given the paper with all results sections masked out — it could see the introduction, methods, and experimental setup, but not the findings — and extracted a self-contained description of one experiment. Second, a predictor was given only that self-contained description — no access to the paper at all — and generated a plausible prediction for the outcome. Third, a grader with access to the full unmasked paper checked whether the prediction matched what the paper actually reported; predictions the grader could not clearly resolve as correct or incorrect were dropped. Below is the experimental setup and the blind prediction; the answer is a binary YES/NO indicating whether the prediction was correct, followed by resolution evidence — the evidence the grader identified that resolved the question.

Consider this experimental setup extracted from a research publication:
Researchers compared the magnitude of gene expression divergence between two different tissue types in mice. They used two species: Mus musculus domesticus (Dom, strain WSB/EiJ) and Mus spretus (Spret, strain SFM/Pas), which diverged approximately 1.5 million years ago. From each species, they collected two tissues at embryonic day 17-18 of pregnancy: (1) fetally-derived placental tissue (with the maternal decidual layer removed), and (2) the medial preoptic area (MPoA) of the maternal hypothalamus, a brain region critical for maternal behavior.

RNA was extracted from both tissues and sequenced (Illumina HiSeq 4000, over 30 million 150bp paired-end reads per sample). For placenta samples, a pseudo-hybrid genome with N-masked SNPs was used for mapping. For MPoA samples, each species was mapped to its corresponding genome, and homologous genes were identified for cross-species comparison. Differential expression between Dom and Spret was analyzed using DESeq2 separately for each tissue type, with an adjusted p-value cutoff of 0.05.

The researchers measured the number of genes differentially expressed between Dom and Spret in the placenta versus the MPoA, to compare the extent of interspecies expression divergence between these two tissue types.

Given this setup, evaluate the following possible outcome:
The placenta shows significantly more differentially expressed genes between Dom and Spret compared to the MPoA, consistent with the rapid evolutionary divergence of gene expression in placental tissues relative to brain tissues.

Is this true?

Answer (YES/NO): YES